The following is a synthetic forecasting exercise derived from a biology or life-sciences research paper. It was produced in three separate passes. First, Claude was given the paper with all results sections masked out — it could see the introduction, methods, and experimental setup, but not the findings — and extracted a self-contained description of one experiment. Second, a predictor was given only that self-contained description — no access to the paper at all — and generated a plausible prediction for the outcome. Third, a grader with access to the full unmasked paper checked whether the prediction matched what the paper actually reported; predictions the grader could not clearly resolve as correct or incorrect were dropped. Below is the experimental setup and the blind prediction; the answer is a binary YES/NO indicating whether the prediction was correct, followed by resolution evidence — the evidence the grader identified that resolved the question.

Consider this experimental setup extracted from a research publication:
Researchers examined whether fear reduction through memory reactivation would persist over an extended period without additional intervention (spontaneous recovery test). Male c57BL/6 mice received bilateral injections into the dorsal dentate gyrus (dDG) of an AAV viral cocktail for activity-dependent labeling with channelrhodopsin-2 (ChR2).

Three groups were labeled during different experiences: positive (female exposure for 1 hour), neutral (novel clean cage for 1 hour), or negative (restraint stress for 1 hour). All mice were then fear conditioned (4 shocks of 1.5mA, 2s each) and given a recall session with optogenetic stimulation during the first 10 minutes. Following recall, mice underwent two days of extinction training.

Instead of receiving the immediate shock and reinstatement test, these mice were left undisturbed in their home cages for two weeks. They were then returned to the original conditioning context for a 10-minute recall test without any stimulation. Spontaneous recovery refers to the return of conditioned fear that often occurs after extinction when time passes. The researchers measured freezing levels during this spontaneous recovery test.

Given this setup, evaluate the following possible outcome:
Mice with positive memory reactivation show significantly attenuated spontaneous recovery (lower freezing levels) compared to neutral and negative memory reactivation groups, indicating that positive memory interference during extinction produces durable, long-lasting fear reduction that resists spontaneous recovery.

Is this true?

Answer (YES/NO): NO